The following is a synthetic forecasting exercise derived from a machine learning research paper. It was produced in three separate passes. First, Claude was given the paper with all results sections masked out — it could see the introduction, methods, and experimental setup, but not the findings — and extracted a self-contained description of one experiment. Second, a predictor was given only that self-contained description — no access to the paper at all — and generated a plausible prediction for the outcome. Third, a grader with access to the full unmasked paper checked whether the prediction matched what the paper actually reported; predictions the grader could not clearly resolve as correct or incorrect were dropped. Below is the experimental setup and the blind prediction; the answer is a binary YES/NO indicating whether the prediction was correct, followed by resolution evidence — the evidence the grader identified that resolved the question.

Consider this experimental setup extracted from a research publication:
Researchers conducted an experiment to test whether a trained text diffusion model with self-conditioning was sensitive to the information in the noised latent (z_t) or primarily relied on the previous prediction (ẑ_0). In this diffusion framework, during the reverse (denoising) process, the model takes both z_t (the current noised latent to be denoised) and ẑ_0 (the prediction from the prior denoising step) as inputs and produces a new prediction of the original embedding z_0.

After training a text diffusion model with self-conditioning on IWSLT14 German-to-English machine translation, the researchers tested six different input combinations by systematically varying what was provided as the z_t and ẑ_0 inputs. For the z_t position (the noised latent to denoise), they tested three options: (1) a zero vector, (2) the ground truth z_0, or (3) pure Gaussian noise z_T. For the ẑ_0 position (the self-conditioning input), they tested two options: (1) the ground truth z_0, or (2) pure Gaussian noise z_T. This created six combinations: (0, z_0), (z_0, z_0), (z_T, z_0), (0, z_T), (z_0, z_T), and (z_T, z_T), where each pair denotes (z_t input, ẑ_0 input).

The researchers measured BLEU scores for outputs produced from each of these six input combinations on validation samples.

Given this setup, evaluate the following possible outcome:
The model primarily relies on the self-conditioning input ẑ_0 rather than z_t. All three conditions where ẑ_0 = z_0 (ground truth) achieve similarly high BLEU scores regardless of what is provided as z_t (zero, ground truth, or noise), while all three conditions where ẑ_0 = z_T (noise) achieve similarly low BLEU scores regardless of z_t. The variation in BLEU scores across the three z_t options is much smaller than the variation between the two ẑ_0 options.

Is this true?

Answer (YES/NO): YES